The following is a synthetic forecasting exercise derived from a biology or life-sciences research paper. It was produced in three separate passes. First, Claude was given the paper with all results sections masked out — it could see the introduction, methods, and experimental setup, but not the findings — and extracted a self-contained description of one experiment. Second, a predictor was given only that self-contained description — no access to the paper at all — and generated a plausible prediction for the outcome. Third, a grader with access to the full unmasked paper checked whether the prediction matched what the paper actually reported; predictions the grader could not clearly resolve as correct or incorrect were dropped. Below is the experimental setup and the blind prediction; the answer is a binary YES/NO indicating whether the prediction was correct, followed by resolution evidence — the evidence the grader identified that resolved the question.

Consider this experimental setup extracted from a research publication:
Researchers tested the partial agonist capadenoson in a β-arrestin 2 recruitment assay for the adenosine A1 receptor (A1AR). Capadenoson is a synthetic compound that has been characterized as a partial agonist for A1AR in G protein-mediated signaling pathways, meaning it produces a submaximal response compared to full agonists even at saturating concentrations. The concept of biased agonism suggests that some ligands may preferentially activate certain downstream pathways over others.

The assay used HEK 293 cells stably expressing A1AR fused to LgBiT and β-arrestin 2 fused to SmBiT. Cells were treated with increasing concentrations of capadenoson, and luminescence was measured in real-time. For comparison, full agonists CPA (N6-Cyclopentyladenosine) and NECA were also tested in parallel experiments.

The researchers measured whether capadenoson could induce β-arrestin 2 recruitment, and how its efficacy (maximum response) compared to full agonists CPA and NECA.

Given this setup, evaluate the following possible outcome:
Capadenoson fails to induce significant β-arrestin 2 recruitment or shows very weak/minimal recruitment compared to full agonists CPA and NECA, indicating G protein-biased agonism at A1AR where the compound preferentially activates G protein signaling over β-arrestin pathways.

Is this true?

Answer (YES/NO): NO